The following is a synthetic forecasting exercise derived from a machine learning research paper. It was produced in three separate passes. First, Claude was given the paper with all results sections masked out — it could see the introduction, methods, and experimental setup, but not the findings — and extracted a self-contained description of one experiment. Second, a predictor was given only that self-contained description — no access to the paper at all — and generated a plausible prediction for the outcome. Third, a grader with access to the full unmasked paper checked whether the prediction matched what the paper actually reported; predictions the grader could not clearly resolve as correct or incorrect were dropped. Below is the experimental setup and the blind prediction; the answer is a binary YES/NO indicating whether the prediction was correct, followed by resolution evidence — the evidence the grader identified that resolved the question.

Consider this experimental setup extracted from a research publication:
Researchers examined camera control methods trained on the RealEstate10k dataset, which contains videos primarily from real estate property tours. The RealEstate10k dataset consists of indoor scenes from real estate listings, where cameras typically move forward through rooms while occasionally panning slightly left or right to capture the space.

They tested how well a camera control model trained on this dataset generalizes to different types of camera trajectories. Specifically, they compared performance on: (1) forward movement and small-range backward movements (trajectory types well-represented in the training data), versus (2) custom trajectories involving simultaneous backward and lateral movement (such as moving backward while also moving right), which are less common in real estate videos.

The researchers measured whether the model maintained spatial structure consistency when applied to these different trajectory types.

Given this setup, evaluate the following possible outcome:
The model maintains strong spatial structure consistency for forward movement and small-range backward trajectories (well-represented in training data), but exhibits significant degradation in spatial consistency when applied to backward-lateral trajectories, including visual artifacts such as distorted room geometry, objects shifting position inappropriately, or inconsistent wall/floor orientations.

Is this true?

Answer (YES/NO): YES